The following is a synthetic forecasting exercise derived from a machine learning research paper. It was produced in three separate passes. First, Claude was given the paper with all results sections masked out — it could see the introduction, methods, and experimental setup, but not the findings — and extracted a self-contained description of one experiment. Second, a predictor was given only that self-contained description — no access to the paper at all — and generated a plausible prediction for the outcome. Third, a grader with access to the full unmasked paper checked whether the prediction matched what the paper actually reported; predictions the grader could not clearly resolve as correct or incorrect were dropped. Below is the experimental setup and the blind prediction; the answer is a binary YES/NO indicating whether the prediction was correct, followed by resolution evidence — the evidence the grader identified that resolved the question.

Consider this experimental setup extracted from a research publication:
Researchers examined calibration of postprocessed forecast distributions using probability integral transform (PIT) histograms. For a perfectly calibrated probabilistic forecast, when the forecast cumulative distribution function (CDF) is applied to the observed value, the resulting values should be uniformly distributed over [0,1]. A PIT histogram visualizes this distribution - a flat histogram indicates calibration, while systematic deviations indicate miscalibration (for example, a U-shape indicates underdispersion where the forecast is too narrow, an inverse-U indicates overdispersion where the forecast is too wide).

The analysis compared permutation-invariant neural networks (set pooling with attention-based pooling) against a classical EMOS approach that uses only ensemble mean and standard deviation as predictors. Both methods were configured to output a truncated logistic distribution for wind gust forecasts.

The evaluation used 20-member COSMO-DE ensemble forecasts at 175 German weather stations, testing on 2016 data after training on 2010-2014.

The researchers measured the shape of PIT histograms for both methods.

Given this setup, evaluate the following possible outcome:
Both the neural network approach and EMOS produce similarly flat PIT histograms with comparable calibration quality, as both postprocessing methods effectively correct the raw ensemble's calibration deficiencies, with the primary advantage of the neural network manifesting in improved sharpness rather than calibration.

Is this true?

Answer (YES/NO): NO